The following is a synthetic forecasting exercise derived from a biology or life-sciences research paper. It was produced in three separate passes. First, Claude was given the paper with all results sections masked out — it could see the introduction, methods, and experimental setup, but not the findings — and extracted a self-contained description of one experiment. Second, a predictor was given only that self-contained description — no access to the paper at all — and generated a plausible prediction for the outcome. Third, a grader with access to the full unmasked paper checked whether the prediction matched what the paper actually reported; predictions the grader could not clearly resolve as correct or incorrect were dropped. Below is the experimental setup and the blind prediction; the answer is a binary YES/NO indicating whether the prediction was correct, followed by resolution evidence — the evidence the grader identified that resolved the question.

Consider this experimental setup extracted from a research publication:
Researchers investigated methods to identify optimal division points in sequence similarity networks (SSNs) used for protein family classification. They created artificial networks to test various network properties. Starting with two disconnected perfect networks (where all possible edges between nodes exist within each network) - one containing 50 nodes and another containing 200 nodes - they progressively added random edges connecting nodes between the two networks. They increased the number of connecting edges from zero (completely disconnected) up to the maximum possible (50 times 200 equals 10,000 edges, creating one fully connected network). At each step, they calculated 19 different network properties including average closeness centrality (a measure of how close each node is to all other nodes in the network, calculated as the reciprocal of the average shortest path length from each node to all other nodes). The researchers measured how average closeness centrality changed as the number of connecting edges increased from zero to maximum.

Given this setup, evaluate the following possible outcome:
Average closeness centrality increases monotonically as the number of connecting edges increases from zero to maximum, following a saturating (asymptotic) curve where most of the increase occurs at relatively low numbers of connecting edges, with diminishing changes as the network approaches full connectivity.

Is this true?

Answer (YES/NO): NO